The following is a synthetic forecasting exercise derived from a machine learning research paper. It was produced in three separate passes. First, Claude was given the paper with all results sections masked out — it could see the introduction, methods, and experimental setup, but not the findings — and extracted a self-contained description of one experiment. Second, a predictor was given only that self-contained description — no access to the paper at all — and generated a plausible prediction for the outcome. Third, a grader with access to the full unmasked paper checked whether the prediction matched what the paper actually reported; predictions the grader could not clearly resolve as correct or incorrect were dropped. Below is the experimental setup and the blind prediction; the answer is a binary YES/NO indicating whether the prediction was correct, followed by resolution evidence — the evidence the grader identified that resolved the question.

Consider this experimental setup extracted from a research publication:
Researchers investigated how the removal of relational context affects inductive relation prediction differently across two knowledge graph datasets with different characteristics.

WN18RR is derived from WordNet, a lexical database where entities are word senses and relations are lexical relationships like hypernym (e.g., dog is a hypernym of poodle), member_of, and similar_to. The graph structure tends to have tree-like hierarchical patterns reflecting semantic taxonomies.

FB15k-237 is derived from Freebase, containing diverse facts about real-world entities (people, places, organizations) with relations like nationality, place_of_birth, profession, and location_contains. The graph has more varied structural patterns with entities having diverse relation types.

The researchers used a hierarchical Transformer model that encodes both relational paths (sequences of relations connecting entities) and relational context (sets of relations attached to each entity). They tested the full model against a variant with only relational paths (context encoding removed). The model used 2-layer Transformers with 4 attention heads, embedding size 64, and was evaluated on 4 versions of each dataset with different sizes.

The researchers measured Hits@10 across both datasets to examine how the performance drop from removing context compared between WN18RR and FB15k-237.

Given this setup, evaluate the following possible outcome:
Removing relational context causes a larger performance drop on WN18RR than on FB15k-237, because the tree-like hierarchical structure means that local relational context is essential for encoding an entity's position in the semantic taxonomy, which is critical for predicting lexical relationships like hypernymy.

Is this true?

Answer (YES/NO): NO